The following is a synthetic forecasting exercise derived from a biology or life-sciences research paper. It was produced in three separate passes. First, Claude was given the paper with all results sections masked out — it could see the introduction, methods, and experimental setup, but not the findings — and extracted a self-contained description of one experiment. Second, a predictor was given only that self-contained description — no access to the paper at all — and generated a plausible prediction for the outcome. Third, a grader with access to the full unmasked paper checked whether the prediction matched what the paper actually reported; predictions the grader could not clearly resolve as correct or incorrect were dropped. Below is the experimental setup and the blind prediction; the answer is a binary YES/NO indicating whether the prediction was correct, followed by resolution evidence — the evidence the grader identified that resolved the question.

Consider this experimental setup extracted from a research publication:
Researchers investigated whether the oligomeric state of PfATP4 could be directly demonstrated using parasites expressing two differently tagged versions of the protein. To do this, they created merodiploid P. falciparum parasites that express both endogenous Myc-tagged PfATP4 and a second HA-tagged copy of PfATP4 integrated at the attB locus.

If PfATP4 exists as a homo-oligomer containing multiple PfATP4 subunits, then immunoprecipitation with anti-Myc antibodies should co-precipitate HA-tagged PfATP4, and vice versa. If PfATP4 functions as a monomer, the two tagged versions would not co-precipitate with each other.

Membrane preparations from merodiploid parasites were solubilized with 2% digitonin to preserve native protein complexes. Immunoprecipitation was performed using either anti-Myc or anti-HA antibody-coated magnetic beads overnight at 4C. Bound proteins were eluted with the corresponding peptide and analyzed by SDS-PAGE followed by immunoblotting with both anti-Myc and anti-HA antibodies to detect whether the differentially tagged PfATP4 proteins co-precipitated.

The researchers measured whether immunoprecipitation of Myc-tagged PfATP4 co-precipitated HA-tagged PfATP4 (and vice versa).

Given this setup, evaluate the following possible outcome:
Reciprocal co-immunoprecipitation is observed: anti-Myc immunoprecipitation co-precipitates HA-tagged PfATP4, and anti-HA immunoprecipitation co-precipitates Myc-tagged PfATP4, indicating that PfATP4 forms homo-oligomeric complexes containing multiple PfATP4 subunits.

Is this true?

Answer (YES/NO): NO